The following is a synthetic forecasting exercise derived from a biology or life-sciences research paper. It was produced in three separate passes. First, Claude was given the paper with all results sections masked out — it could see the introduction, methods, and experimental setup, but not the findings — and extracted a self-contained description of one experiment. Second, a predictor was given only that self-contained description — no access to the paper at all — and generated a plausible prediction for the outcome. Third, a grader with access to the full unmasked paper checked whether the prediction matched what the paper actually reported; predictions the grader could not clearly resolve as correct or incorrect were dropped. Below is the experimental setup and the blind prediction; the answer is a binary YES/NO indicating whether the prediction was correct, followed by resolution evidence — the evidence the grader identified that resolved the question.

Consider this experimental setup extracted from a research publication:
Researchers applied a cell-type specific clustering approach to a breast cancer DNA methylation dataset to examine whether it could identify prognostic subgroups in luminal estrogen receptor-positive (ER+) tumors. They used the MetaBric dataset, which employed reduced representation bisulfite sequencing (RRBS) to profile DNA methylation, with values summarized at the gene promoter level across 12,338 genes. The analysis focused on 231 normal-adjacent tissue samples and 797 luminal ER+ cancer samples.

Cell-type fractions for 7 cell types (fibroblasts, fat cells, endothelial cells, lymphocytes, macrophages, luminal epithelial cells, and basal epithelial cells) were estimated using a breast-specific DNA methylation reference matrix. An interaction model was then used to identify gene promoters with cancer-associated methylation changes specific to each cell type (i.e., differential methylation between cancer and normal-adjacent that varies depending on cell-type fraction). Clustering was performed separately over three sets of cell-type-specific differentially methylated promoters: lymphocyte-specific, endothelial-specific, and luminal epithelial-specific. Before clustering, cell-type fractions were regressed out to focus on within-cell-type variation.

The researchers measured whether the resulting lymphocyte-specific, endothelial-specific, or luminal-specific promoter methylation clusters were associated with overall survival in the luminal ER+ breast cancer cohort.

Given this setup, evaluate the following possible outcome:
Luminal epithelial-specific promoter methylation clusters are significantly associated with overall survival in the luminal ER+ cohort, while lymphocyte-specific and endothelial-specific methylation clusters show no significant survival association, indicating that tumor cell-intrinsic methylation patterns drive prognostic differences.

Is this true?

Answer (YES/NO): NO